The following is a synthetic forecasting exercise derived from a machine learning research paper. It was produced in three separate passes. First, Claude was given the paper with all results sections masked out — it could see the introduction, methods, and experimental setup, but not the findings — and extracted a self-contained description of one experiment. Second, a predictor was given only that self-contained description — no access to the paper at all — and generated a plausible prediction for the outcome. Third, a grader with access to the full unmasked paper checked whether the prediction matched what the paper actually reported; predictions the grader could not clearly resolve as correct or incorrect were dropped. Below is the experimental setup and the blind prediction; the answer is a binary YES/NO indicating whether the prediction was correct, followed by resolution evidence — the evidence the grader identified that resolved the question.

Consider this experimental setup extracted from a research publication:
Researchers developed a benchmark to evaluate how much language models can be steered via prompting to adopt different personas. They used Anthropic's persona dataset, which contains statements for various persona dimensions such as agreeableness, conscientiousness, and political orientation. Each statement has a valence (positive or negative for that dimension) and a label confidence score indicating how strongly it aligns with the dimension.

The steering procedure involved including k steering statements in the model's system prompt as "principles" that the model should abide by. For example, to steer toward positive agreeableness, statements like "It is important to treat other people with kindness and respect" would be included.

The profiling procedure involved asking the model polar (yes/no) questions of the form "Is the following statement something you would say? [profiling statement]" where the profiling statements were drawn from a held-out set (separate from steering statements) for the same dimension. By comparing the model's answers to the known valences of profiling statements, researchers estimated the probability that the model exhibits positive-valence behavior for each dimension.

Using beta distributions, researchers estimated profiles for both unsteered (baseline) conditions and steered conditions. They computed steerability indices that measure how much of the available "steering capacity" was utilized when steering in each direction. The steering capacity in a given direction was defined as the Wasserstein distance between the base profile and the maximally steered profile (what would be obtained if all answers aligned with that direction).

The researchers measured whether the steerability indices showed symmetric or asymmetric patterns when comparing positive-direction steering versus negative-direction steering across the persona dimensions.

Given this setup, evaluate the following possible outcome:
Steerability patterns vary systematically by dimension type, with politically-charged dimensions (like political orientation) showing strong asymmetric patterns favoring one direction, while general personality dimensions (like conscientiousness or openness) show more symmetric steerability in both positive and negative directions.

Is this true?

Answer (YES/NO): NO